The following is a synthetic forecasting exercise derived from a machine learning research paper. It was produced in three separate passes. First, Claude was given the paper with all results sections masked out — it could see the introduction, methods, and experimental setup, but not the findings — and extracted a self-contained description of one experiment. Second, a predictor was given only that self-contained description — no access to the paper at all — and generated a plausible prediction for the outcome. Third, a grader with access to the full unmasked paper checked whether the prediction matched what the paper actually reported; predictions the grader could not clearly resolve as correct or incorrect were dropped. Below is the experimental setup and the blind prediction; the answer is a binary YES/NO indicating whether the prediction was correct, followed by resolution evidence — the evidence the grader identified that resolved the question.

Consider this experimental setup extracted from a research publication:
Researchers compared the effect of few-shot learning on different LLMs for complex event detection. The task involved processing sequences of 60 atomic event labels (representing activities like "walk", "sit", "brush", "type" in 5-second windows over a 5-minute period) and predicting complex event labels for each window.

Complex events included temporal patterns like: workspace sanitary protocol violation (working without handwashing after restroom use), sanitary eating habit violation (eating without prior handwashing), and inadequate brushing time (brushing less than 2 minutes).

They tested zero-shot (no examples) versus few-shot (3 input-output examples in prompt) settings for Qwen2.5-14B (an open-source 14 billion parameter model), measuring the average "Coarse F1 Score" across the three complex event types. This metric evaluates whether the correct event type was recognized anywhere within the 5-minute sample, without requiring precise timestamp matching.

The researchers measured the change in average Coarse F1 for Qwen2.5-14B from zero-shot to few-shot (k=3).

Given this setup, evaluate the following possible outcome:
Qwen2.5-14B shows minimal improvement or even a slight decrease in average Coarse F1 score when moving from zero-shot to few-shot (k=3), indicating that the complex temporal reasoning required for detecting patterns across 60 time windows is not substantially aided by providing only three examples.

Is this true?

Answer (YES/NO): YES